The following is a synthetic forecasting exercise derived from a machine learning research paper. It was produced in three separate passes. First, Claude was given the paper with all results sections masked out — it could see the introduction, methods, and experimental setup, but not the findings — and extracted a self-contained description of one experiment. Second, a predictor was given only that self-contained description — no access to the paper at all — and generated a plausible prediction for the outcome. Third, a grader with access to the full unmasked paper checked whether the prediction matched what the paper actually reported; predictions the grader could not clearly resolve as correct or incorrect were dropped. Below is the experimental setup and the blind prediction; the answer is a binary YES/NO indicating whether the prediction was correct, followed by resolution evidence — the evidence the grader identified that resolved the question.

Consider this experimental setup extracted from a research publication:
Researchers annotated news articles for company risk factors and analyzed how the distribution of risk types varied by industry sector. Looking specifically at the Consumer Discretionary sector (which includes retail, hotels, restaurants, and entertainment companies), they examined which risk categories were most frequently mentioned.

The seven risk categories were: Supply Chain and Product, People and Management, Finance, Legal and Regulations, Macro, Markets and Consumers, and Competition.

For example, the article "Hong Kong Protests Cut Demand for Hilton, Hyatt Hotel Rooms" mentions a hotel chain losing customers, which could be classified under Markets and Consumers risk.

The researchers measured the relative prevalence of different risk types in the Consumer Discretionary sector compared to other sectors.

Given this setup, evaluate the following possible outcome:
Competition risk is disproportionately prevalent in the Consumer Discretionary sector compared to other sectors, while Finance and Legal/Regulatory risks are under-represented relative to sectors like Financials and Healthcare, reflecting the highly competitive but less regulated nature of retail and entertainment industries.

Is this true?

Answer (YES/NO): NO